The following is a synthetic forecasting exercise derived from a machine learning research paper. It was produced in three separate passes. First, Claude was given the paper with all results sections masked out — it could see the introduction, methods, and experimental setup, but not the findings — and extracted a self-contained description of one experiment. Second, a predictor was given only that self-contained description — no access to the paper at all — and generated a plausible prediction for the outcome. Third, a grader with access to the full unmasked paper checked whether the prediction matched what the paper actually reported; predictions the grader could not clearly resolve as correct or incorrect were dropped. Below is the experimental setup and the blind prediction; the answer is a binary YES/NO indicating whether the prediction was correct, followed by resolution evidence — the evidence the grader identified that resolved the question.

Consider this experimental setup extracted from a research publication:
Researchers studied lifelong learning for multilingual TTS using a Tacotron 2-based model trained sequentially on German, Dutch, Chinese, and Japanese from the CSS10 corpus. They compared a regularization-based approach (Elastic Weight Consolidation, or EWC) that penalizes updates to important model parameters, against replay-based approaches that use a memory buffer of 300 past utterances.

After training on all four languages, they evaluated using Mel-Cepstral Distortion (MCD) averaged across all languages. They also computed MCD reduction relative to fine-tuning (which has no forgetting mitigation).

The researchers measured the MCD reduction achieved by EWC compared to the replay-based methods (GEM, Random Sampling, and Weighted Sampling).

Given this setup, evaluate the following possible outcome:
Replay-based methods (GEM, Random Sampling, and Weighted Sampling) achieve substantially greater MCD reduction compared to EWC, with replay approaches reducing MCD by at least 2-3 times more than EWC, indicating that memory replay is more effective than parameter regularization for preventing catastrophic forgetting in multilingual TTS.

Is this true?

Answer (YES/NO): YES